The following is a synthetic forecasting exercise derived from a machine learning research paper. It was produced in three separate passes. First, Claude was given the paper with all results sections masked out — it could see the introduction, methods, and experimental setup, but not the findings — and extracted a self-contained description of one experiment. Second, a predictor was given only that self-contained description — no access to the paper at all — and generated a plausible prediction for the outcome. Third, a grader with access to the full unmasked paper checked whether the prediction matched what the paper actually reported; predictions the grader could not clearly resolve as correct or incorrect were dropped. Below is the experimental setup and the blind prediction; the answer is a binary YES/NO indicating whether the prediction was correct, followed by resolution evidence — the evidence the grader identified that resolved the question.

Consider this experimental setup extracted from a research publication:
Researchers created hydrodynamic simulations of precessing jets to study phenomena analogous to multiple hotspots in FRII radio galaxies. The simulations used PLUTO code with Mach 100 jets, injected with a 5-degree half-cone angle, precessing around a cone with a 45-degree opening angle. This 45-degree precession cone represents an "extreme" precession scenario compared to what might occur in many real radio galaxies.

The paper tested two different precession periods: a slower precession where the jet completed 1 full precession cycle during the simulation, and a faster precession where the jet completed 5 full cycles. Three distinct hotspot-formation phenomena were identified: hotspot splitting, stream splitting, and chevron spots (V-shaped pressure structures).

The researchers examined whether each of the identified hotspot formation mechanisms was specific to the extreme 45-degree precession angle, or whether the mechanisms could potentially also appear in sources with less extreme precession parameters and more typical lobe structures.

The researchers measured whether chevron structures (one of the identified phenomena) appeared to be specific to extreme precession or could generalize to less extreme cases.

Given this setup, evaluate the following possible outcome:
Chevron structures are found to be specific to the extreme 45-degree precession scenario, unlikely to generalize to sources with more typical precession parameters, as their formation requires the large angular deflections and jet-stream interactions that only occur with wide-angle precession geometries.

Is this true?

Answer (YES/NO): YES